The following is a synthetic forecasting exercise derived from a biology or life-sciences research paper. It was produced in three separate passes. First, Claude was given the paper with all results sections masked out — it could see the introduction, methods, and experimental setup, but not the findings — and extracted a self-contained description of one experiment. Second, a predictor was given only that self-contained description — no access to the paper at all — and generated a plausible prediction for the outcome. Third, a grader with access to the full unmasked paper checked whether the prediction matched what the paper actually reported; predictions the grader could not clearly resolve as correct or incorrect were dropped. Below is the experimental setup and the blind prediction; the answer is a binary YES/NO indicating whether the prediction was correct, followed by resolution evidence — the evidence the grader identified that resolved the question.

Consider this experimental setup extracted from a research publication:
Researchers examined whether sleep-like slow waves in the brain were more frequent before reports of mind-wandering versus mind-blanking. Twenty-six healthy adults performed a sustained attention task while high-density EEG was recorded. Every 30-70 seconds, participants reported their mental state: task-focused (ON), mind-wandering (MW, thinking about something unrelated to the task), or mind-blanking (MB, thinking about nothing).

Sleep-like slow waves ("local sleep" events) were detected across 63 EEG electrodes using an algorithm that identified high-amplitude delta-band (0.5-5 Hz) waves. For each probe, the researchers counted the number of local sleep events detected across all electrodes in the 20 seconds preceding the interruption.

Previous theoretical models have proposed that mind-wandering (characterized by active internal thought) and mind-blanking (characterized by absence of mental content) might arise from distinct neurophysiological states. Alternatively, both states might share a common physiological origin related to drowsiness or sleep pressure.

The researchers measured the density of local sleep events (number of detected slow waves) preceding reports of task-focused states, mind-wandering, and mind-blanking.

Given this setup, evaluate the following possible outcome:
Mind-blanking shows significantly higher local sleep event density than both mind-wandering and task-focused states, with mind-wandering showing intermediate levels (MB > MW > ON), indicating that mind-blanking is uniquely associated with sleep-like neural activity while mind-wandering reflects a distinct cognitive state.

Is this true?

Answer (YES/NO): NO